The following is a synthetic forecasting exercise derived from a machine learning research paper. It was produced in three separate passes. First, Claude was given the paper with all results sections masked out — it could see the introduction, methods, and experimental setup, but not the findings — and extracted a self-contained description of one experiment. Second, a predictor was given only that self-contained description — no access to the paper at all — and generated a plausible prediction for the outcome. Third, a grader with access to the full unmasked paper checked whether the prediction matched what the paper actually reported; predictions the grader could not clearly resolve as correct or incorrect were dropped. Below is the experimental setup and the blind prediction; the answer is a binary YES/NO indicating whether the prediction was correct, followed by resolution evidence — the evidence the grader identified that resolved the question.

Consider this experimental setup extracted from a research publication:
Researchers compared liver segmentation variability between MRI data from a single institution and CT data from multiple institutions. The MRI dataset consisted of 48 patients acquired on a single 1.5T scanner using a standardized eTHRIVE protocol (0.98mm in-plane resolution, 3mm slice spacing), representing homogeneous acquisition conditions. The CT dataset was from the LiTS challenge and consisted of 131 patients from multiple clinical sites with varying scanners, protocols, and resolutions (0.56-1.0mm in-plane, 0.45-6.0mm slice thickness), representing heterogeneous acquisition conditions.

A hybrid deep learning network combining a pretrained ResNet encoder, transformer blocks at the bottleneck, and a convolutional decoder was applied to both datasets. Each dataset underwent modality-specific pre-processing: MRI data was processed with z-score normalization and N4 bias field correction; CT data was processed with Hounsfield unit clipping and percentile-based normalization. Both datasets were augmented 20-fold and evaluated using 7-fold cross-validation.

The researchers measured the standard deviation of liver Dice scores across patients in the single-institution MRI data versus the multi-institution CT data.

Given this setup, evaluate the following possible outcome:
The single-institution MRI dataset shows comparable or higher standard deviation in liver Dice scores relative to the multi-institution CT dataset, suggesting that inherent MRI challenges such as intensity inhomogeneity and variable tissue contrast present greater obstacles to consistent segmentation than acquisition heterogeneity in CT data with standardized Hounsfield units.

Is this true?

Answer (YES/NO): YES